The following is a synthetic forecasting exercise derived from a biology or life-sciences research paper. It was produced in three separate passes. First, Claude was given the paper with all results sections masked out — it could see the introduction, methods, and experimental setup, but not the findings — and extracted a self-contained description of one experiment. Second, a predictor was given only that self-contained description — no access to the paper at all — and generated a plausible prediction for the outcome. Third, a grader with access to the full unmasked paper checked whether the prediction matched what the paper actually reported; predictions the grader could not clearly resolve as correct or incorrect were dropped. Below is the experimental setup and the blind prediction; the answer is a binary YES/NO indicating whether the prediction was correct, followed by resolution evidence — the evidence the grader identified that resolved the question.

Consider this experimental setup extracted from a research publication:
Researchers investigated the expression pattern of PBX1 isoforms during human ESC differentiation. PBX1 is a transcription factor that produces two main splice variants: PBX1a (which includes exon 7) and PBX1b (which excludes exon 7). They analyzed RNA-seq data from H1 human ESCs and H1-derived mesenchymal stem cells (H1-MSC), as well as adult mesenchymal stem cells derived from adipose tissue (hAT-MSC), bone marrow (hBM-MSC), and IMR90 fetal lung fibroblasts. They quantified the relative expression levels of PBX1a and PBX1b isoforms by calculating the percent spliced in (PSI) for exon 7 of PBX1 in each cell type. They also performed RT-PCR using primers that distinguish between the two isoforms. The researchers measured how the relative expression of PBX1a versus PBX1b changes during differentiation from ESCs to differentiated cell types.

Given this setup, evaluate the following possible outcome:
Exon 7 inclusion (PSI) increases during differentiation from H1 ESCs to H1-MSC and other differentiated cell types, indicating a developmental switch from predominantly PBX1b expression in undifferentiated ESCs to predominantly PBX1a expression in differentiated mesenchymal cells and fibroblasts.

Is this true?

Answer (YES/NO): NO